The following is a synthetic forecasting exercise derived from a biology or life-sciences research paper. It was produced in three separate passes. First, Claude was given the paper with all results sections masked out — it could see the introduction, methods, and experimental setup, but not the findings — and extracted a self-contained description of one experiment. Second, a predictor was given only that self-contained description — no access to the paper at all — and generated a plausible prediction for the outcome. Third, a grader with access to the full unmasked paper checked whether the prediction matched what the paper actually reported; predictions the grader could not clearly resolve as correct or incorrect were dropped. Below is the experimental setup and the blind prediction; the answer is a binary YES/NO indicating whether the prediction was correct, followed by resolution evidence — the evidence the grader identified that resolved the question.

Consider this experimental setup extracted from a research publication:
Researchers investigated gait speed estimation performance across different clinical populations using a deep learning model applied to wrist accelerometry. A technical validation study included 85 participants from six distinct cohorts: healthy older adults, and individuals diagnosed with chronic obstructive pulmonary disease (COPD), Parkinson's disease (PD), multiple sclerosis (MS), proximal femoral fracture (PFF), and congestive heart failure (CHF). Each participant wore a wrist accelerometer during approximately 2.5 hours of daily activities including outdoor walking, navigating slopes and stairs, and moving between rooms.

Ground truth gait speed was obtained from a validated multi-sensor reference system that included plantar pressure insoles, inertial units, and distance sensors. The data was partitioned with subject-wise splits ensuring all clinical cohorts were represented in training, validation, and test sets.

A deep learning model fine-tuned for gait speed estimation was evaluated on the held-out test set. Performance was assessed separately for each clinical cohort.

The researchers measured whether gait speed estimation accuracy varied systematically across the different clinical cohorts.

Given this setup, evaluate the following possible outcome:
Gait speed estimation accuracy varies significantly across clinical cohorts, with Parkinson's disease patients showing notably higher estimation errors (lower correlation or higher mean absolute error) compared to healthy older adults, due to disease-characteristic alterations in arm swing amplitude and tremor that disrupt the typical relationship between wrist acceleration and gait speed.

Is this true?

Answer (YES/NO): NO